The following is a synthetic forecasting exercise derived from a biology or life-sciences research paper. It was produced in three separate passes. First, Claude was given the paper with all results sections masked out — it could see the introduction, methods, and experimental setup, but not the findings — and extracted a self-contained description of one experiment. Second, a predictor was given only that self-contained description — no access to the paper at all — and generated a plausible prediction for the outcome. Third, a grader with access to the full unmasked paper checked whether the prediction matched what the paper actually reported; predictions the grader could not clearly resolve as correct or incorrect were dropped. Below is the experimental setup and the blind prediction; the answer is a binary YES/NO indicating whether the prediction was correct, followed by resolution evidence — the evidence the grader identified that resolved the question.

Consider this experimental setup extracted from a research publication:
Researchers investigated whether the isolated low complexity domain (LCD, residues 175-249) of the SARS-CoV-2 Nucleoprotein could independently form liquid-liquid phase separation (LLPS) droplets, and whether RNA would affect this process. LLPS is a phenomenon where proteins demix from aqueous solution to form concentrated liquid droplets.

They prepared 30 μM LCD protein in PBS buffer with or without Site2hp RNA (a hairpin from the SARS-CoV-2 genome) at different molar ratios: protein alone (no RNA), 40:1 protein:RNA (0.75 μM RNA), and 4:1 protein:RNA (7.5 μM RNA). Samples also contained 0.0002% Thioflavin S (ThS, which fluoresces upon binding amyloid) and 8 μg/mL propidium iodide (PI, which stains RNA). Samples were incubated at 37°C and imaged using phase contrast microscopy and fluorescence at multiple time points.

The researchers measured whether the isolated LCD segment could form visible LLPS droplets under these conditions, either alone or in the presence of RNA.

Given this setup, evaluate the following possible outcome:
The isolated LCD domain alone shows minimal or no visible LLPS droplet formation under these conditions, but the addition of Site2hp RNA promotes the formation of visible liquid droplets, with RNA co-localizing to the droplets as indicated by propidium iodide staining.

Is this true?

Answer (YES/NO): YES